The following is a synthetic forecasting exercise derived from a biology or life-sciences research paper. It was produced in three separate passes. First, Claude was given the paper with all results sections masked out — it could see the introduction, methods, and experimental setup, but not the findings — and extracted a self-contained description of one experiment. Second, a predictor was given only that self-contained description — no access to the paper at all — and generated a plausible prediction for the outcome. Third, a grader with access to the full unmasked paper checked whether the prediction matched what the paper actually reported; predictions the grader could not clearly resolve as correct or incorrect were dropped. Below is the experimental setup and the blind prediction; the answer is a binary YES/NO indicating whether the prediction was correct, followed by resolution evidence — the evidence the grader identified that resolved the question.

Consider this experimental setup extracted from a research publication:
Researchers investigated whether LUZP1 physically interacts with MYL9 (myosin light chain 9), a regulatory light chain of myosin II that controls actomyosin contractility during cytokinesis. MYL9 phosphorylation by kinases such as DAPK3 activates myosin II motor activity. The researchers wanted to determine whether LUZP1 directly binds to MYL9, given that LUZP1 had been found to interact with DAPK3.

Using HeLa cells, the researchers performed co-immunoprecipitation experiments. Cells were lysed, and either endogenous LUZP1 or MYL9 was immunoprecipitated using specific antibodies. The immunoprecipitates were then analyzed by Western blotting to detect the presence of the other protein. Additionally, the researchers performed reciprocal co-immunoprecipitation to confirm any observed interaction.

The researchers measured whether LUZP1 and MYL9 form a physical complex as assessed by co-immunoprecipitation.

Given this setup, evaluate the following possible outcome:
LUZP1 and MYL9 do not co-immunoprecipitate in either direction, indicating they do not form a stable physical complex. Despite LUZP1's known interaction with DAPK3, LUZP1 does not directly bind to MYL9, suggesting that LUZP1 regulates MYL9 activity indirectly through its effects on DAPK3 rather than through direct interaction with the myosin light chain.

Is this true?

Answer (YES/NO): NO